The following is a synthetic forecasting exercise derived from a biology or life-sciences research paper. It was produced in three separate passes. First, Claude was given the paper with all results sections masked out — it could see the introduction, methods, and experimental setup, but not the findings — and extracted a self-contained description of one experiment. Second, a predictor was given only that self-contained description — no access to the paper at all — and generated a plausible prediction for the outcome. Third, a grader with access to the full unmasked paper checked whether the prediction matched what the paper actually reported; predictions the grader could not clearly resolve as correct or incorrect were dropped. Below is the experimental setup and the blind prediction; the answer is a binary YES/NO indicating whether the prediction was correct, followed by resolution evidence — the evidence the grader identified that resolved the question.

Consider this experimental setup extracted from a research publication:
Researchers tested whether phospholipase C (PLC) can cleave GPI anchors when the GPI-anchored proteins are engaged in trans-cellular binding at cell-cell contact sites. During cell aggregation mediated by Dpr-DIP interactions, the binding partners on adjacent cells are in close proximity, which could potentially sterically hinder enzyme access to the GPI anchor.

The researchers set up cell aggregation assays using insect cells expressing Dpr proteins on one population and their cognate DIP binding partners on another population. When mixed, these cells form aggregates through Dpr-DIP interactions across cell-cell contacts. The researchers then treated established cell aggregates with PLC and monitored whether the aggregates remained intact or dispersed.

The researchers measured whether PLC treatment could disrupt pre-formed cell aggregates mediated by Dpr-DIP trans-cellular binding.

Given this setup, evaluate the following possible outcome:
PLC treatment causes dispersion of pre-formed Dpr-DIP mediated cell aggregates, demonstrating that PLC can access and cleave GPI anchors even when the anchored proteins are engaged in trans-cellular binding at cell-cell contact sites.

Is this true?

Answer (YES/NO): YES